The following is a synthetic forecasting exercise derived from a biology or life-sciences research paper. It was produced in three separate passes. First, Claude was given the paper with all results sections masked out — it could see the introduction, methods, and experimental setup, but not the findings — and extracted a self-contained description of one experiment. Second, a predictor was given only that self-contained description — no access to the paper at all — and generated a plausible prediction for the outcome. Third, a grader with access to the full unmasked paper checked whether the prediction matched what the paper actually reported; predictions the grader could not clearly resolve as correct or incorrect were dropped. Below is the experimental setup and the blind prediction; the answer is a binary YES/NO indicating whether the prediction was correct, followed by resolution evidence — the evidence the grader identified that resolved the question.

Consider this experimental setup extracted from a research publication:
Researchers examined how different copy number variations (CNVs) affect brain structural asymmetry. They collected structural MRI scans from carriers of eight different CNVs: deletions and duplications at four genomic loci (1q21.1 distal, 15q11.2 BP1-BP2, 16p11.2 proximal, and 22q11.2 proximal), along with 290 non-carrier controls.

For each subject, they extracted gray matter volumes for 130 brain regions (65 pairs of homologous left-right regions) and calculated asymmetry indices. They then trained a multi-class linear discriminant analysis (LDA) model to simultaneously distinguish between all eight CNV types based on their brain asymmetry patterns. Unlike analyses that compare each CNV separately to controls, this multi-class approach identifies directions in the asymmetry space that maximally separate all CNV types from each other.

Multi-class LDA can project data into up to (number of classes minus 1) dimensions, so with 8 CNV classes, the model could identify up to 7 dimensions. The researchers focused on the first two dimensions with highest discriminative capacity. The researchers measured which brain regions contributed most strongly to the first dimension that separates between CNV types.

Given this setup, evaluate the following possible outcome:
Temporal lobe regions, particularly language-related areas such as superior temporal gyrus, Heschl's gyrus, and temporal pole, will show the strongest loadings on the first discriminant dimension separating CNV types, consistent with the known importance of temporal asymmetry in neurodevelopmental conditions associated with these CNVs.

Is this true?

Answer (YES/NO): NO